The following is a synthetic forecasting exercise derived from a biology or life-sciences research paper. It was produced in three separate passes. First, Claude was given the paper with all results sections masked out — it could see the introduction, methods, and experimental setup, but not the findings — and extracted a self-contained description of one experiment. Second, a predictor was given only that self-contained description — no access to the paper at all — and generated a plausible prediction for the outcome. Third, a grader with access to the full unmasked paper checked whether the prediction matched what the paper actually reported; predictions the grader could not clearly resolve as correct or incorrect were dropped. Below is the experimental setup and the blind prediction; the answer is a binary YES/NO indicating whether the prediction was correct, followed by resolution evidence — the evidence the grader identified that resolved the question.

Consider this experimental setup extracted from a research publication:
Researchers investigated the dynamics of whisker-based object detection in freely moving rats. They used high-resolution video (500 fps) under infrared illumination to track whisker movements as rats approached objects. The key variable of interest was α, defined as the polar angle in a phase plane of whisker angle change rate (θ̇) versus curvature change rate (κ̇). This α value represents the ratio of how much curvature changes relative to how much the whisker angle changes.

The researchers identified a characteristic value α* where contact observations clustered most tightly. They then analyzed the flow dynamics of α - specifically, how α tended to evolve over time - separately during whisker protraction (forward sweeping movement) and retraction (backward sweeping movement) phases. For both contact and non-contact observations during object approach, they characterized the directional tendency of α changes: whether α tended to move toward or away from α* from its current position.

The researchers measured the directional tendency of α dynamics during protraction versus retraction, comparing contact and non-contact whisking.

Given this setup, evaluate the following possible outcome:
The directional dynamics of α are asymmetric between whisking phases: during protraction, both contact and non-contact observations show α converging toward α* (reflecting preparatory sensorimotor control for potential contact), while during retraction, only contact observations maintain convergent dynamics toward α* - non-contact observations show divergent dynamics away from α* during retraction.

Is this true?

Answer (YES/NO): NO